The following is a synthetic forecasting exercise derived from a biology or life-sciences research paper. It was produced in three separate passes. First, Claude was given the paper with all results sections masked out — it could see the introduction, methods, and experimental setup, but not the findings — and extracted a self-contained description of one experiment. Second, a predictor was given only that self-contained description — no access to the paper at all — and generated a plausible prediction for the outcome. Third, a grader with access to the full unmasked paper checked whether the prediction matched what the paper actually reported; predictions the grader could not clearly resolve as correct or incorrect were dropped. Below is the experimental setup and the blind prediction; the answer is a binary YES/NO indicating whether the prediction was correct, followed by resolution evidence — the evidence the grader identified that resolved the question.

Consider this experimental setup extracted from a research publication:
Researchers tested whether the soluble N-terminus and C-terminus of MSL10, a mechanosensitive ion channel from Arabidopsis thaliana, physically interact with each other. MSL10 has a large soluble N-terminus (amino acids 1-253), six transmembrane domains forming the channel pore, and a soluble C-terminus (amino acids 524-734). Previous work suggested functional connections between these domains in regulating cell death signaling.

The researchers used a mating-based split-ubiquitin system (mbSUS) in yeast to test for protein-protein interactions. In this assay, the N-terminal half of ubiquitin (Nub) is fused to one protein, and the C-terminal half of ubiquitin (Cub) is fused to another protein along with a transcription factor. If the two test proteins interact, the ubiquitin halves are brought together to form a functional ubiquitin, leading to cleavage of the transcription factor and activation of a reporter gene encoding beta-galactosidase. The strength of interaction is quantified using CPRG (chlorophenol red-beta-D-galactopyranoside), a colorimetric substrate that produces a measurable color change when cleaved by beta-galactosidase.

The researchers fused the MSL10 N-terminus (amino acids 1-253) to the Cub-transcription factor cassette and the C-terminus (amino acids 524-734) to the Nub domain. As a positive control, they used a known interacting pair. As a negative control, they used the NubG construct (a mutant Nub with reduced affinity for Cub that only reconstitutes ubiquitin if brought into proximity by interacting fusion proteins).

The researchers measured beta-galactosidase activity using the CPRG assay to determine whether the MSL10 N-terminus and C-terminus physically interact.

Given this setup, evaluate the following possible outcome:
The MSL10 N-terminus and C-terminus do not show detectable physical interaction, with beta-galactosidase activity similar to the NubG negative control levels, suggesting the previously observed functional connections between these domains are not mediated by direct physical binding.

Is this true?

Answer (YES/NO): NO